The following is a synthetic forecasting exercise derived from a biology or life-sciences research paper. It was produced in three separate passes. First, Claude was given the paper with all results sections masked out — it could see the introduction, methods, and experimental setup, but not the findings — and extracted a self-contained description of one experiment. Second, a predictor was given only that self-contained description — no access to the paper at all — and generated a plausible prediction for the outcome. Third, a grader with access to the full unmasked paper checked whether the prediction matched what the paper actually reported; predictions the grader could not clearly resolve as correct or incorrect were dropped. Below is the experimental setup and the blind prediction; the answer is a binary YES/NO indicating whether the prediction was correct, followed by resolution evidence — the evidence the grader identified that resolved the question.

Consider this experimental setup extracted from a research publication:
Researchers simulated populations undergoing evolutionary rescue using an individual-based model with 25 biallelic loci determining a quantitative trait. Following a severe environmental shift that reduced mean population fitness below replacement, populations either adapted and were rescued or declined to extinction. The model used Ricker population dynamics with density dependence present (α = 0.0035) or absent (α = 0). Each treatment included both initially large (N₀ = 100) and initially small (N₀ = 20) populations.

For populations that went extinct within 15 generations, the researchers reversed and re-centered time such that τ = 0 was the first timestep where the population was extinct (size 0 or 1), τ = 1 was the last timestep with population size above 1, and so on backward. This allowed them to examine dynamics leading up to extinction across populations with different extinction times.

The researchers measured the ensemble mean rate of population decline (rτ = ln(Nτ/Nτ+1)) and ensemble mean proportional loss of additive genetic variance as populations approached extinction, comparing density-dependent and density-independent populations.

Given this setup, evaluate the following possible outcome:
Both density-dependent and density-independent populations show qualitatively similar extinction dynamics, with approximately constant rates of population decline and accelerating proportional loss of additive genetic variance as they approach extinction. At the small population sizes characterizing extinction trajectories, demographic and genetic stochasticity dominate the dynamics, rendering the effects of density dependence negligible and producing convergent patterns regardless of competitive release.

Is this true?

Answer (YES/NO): NO